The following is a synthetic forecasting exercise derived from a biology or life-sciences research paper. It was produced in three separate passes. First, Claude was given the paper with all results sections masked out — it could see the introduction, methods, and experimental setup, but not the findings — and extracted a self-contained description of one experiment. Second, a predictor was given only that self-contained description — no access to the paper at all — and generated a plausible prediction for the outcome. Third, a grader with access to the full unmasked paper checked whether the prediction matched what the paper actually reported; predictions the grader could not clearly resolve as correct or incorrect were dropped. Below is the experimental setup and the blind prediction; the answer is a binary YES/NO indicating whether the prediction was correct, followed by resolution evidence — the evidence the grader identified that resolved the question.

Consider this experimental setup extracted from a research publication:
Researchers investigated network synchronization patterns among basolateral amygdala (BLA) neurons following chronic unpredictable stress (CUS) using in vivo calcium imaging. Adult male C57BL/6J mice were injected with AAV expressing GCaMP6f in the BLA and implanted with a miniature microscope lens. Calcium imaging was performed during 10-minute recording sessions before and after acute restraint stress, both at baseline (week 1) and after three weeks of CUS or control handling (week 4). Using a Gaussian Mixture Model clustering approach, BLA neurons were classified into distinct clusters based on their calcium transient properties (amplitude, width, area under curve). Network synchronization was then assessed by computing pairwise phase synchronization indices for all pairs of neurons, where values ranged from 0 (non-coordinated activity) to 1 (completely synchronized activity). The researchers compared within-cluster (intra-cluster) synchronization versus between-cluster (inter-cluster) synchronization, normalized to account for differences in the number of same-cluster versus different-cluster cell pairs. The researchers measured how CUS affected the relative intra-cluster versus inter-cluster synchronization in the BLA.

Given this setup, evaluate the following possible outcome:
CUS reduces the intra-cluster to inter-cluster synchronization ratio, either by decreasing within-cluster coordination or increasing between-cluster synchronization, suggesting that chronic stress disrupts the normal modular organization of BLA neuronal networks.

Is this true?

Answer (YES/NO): NO